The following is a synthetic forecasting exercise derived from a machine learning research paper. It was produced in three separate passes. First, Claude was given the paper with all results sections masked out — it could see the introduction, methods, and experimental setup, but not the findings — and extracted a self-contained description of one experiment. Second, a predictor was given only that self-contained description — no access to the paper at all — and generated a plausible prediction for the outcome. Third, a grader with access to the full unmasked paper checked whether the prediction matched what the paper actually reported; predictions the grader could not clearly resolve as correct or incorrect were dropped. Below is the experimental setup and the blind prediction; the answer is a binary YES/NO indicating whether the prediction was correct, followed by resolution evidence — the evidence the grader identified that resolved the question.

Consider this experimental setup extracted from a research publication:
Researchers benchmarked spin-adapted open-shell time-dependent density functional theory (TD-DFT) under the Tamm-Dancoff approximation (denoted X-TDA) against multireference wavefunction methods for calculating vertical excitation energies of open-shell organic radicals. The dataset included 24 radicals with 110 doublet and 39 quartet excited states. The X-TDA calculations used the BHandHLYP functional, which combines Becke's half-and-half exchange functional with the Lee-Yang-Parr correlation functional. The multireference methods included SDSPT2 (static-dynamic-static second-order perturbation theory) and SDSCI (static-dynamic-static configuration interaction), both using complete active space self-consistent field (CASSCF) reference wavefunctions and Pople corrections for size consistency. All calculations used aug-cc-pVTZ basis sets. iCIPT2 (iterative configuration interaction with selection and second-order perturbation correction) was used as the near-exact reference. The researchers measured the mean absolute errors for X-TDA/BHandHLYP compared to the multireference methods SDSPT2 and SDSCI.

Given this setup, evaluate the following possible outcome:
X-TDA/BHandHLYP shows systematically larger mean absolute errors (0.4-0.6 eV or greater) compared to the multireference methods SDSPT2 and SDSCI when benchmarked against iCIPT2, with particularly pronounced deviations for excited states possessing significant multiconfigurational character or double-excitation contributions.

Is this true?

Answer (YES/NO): NO